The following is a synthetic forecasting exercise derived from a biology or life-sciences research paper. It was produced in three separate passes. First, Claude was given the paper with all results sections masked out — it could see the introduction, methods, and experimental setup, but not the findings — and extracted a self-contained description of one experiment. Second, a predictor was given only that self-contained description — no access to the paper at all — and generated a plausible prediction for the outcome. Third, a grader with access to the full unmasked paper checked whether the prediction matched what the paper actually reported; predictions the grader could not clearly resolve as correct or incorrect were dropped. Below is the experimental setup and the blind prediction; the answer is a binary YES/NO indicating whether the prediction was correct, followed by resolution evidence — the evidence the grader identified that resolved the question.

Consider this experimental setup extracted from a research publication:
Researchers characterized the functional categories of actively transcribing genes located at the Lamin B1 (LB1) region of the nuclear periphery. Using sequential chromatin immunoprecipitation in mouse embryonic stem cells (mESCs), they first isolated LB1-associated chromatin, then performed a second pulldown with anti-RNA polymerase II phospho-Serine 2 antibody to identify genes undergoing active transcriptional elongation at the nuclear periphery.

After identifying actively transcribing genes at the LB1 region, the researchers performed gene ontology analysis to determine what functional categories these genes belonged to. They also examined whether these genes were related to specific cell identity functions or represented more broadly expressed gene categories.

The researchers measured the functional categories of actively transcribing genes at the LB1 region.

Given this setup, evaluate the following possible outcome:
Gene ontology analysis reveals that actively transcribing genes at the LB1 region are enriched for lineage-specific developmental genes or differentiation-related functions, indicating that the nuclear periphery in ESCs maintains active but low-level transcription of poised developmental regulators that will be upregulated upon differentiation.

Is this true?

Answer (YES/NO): NO